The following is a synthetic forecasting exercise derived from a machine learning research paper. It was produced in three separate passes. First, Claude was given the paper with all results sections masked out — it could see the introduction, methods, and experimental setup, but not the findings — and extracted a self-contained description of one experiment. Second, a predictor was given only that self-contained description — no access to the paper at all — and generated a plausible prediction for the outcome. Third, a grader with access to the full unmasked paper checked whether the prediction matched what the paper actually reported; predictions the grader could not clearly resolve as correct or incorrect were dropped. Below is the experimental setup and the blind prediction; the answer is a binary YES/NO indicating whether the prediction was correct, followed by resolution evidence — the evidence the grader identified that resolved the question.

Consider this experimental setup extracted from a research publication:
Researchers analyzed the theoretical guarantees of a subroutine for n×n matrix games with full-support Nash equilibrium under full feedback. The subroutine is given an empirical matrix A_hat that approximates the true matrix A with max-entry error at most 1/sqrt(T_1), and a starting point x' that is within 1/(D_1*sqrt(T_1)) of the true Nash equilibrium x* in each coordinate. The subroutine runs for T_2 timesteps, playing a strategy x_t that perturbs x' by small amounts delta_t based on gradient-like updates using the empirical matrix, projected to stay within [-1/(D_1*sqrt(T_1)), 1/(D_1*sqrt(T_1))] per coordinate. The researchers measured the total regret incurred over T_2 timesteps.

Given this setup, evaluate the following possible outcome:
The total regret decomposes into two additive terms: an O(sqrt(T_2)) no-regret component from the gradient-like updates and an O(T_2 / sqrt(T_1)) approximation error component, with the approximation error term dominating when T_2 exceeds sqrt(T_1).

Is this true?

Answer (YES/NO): NO